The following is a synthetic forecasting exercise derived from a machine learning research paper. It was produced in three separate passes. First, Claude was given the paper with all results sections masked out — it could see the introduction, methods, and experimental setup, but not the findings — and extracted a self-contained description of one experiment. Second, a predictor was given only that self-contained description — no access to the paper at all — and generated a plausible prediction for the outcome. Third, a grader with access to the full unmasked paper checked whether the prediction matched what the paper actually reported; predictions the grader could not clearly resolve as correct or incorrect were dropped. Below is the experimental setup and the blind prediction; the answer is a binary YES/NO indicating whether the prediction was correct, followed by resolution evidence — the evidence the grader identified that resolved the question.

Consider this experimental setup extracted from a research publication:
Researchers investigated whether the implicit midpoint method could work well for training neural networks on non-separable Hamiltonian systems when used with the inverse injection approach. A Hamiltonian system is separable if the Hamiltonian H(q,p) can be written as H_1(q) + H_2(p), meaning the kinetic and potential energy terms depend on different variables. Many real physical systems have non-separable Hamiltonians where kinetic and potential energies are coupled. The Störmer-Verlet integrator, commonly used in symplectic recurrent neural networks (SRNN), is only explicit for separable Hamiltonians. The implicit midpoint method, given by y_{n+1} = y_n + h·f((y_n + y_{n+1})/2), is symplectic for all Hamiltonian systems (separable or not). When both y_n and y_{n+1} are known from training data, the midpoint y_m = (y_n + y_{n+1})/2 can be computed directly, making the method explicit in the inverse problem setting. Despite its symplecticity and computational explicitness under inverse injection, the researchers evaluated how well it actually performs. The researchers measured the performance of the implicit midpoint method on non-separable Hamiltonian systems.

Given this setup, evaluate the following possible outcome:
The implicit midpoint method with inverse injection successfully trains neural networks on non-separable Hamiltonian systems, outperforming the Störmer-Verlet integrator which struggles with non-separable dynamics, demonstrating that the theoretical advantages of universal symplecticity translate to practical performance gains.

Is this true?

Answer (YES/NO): NO